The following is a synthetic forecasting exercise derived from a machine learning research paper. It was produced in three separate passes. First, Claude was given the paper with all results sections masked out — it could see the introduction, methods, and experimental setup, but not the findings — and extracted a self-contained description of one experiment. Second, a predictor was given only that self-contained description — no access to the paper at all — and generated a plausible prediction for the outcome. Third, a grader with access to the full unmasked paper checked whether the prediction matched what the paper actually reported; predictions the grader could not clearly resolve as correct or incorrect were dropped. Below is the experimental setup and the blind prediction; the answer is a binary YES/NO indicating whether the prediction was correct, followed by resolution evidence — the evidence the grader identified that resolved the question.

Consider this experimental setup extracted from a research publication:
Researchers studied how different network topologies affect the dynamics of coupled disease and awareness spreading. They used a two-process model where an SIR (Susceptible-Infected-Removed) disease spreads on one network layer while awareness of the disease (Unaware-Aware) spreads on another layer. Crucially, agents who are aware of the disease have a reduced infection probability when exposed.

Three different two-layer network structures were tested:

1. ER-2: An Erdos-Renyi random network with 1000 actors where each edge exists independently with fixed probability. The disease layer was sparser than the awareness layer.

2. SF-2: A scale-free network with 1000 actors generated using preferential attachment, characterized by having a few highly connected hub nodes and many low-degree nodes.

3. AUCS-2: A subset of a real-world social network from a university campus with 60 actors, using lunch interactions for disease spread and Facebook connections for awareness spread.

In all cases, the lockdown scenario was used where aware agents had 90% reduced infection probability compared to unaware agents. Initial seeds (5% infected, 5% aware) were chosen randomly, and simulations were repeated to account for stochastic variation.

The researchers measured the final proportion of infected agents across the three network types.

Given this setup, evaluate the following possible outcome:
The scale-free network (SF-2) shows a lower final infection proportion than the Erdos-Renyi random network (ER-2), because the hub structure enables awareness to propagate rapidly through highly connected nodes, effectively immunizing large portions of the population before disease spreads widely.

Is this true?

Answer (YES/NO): YES